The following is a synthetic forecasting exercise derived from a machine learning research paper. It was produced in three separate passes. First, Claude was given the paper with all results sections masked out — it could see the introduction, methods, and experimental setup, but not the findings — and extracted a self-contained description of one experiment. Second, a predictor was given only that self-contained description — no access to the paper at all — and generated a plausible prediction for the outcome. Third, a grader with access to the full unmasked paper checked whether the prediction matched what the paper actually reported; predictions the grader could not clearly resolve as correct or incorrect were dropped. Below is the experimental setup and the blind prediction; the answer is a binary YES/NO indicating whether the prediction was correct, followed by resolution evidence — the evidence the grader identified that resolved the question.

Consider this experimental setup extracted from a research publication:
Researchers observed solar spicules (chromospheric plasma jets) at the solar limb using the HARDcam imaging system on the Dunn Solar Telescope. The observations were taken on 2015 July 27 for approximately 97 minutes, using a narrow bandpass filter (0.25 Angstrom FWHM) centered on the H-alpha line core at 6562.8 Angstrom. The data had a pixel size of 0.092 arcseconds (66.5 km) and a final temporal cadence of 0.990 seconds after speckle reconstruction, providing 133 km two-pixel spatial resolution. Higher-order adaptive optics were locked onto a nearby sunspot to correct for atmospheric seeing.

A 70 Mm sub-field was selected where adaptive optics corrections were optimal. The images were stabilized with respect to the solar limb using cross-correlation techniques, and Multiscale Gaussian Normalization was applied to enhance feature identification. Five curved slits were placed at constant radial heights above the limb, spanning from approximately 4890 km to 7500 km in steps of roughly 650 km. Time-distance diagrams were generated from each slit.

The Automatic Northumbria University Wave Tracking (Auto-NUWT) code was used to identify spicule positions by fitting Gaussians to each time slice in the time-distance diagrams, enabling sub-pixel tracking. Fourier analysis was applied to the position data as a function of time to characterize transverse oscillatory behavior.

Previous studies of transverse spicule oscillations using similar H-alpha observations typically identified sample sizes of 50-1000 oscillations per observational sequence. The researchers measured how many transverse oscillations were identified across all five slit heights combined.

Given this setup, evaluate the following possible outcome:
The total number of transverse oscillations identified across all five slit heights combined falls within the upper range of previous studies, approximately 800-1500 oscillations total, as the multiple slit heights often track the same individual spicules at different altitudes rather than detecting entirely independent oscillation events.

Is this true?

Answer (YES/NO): NO